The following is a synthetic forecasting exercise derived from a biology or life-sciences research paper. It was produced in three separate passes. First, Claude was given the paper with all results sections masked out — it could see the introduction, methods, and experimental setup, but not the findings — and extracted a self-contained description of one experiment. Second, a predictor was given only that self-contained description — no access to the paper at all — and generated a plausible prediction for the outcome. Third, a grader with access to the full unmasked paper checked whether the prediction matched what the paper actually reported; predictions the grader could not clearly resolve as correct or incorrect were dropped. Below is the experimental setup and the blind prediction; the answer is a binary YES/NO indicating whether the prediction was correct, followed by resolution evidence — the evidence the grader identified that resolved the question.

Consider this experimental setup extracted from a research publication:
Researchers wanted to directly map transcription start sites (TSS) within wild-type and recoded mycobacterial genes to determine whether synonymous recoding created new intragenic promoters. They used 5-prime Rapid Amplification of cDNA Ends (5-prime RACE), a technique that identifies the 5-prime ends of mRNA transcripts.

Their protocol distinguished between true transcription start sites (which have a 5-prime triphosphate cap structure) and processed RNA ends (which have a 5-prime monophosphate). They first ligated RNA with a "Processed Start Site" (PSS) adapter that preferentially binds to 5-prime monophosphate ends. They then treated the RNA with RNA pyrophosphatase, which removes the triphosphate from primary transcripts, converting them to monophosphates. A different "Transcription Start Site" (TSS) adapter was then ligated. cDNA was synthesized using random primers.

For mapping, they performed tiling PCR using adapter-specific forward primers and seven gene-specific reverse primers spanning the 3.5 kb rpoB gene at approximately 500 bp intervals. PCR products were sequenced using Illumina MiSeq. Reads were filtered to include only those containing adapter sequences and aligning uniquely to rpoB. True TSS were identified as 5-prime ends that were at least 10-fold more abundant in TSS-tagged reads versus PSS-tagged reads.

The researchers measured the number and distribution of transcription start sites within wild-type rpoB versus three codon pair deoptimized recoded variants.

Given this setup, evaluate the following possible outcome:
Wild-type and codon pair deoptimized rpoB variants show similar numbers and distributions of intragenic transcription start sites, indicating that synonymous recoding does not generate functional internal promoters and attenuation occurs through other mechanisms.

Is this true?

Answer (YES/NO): NO